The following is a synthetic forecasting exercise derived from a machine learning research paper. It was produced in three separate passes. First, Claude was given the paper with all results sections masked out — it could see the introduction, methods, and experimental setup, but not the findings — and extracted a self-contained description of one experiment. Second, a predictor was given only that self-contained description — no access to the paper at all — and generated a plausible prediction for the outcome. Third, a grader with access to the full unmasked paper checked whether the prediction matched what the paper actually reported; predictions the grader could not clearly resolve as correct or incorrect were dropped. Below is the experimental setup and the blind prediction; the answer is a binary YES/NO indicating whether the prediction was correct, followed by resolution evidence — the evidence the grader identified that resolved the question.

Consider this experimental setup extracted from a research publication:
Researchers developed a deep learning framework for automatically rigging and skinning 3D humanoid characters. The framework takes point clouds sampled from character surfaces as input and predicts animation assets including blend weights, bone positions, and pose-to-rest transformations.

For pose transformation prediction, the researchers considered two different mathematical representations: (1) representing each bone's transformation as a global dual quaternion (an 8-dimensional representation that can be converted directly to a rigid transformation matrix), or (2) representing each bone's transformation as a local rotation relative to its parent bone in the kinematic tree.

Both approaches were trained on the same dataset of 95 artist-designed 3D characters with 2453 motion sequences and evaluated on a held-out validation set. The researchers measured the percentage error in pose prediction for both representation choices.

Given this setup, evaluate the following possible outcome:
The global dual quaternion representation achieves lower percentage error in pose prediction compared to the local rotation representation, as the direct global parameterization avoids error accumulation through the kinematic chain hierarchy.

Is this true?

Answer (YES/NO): YES